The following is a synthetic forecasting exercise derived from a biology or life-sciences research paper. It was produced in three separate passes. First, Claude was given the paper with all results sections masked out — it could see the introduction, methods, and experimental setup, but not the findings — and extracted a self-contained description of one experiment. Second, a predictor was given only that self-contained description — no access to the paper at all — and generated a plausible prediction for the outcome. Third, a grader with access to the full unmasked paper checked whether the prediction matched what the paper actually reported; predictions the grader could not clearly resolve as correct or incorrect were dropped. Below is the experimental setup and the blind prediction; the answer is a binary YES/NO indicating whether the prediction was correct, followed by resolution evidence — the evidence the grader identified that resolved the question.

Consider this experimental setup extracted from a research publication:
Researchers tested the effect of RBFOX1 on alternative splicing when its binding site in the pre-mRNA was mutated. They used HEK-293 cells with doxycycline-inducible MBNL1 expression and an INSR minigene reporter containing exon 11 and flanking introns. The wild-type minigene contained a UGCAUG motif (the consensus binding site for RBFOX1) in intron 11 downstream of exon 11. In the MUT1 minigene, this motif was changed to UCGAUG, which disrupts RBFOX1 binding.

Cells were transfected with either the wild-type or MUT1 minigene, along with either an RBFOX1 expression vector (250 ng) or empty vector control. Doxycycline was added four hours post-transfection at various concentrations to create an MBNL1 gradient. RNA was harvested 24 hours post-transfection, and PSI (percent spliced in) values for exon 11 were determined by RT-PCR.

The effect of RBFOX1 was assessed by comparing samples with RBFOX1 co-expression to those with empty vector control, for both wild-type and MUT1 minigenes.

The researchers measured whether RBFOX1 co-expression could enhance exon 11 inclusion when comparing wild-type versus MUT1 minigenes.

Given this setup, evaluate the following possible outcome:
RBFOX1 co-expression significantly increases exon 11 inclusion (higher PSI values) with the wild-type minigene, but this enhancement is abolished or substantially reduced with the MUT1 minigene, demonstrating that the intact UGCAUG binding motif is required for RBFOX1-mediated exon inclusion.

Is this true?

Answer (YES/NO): YES